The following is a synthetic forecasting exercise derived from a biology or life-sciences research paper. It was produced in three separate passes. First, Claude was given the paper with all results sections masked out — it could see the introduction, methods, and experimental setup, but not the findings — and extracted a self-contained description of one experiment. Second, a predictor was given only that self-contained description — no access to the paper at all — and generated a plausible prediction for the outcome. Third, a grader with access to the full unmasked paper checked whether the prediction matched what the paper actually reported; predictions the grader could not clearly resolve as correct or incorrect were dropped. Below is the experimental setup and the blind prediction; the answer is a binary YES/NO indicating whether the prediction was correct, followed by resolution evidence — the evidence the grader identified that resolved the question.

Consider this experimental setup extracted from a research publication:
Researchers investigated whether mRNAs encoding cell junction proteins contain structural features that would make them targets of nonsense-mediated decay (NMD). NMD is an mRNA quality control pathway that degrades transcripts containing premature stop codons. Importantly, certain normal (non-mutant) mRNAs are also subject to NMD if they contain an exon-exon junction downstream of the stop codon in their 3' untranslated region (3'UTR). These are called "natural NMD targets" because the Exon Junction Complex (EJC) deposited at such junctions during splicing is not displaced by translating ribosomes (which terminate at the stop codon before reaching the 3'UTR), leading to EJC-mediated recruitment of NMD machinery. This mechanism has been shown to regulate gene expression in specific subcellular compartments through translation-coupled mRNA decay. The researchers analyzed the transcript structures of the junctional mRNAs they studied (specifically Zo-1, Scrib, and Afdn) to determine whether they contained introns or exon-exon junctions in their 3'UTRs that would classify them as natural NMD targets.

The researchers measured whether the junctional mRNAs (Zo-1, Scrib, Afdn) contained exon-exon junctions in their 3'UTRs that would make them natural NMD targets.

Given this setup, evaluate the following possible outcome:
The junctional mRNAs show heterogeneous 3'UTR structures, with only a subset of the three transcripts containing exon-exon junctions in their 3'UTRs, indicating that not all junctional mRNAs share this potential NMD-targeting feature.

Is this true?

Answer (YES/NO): NO